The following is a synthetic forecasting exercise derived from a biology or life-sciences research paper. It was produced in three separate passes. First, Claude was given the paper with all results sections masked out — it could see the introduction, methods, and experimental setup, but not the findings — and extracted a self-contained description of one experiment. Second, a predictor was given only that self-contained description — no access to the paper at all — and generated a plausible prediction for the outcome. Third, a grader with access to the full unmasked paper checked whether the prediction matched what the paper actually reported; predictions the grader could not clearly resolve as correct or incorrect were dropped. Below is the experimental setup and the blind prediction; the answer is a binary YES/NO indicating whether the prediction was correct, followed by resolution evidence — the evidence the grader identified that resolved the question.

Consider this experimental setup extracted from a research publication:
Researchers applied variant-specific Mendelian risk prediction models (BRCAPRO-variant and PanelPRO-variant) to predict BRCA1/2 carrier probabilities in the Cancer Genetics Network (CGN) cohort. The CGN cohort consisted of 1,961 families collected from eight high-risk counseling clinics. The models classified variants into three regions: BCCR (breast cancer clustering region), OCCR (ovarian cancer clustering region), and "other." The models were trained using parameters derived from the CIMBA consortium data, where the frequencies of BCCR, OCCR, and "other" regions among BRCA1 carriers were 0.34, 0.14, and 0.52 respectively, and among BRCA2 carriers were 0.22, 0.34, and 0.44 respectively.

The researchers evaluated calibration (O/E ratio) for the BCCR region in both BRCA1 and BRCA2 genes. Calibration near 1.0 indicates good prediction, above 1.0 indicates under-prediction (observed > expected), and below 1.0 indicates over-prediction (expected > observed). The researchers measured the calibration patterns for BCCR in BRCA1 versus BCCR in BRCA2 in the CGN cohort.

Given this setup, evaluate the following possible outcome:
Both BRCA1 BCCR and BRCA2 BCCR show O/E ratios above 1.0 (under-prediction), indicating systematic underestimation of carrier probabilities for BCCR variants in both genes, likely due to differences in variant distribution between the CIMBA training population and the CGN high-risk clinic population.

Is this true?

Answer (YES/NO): NO